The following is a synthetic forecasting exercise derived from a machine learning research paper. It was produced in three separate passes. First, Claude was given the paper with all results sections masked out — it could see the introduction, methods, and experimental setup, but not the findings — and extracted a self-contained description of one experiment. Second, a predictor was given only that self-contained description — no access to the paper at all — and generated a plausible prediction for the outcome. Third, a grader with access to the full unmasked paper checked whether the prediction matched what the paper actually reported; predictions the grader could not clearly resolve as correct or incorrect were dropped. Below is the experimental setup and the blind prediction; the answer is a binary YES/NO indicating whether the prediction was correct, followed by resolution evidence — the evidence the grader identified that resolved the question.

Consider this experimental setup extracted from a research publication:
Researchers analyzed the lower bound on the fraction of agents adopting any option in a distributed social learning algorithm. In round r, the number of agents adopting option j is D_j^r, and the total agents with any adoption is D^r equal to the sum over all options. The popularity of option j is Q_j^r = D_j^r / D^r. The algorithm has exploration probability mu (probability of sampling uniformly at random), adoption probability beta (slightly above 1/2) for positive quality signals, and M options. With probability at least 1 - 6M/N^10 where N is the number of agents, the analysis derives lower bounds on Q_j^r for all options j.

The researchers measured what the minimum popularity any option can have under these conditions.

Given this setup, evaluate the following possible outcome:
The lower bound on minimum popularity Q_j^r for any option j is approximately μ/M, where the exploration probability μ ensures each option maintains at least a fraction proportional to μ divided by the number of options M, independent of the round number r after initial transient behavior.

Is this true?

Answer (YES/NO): NO